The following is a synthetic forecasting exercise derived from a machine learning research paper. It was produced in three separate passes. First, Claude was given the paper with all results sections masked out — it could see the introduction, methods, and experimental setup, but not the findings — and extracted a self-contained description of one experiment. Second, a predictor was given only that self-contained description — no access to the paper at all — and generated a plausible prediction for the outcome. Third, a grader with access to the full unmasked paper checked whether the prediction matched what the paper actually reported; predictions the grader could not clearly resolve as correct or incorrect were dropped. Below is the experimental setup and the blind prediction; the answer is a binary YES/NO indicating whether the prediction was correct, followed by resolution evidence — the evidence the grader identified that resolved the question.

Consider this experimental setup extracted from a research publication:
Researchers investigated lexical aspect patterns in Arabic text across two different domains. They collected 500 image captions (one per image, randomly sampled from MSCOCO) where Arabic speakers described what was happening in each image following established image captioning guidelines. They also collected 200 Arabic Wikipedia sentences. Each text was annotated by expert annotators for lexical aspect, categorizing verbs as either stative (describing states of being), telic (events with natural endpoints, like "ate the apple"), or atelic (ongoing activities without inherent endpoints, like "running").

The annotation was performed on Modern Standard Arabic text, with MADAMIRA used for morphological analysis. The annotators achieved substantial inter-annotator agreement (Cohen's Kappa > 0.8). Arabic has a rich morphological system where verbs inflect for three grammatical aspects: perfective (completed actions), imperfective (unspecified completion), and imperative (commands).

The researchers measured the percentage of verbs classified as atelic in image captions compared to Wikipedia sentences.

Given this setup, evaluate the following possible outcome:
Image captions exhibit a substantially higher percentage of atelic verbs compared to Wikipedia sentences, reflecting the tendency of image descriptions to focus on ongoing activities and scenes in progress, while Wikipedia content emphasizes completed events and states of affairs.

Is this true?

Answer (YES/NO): YES